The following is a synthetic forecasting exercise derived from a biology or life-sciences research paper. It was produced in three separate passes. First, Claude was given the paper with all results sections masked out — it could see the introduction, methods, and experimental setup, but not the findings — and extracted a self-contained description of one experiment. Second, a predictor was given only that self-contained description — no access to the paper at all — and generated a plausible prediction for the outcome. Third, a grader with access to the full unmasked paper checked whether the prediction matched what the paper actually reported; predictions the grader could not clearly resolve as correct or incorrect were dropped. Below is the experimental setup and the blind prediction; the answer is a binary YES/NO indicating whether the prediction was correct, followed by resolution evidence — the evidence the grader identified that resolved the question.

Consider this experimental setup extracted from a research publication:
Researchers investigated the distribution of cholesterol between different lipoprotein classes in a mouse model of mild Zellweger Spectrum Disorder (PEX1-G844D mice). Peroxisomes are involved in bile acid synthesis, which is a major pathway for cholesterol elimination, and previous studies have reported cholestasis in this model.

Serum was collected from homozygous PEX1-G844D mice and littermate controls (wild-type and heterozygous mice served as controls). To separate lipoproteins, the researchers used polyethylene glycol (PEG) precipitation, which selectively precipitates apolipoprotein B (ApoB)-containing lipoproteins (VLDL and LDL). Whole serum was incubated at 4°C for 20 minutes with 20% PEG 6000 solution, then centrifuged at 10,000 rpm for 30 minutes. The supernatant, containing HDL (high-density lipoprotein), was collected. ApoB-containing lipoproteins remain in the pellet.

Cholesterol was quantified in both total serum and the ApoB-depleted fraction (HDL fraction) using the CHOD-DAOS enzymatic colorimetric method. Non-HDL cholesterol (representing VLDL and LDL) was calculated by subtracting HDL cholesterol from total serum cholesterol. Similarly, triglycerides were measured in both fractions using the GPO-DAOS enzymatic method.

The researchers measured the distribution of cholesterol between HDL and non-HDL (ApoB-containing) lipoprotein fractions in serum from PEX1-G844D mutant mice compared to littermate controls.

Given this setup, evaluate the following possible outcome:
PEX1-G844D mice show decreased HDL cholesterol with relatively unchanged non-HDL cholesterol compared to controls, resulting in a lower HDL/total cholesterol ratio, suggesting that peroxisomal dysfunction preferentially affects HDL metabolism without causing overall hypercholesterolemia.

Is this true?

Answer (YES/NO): NO